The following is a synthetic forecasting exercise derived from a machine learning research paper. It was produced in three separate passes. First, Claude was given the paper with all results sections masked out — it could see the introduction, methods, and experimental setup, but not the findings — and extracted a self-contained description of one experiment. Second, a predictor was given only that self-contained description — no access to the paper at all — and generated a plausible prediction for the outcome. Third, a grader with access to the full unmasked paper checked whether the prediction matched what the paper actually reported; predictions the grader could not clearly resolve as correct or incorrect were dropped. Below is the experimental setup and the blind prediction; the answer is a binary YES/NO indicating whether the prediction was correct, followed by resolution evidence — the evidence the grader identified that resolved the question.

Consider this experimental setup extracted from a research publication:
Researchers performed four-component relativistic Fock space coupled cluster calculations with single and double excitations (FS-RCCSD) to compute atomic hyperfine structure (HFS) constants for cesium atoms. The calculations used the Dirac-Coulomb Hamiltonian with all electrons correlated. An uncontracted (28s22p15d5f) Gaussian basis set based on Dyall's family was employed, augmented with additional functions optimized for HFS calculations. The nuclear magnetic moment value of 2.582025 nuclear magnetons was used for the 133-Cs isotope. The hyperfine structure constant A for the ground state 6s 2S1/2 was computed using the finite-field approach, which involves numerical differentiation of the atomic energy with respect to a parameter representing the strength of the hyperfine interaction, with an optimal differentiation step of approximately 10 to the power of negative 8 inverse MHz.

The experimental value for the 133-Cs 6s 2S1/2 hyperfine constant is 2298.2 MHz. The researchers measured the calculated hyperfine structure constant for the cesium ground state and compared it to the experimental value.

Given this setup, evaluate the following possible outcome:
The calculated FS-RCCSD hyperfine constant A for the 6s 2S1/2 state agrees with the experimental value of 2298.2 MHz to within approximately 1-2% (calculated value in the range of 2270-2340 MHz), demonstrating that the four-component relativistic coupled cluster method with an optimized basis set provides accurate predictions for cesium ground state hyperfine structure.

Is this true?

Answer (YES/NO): NO